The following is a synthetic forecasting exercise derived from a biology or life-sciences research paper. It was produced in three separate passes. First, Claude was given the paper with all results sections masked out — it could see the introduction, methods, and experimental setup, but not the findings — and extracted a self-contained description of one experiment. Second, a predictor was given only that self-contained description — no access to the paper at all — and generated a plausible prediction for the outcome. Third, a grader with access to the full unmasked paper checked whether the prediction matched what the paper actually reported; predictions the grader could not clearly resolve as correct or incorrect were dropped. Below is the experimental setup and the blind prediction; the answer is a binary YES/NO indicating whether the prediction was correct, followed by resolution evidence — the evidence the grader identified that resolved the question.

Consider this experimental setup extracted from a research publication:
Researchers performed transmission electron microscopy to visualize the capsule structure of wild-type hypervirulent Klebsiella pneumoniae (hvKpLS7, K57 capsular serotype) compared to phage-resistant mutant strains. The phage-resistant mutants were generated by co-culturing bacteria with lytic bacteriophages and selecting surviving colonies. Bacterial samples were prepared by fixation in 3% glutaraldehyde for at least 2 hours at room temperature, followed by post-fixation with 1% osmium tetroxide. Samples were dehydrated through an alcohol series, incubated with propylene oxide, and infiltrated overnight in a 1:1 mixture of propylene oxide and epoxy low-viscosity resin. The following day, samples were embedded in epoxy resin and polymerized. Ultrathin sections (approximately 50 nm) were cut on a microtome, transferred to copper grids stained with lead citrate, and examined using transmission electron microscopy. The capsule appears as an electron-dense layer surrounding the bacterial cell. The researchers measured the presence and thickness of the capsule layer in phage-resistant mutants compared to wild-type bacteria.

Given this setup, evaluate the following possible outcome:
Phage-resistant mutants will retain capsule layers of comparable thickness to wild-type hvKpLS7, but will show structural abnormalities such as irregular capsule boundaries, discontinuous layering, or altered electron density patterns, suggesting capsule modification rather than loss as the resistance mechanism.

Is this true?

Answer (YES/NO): NO